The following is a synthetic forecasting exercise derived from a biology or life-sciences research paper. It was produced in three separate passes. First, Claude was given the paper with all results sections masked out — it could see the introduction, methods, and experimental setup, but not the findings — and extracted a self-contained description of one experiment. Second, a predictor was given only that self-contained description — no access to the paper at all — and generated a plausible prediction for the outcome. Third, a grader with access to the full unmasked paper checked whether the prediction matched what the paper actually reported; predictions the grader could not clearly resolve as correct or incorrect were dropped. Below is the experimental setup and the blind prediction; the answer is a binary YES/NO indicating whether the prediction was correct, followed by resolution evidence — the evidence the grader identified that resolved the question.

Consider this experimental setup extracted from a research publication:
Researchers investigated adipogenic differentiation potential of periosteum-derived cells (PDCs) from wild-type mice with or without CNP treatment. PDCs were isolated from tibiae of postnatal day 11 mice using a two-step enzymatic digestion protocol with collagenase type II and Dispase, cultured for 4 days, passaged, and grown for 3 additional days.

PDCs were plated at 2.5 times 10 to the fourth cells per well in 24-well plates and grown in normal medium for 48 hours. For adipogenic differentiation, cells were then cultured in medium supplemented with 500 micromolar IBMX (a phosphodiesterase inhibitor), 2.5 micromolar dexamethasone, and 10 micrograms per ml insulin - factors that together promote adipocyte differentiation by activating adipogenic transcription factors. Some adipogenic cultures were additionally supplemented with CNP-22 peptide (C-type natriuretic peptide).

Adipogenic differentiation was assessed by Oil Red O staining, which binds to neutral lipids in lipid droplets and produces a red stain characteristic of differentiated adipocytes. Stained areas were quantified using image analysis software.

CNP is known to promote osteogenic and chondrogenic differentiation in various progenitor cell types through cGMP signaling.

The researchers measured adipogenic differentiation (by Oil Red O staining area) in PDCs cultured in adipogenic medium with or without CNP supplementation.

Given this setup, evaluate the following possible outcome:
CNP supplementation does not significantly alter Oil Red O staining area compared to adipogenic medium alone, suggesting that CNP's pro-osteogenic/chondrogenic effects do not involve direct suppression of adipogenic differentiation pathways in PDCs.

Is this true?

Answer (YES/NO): YES